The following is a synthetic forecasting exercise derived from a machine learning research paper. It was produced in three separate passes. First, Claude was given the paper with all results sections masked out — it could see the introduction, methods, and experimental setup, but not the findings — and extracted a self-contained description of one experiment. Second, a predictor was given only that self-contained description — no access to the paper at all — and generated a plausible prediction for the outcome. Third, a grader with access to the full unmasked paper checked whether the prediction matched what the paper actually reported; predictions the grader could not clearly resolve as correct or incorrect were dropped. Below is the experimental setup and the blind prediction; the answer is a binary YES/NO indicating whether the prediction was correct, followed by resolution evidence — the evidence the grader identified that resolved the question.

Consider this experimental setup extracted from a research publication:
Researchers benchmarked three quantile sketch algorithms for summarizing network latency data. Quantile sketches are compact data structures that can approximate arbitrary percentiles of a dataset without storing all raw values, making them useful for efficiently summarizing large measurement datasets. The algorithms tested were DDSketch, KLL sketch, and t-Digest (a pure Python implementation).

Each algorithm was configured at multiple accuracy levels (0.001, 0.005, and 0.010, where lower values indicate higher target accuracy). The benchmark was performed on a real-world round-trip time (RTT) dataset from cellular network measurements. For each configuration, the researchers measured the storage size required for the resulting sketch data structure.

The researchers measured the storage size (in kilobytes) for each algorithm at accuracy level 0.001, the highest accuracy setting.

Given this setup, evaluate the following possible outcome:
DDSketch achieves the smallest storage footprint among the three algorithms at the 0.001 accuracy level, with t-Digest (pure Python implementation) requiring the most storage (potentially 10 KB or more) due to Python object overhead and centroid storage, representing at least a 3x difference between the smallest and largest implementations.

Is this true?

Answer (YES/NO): YES